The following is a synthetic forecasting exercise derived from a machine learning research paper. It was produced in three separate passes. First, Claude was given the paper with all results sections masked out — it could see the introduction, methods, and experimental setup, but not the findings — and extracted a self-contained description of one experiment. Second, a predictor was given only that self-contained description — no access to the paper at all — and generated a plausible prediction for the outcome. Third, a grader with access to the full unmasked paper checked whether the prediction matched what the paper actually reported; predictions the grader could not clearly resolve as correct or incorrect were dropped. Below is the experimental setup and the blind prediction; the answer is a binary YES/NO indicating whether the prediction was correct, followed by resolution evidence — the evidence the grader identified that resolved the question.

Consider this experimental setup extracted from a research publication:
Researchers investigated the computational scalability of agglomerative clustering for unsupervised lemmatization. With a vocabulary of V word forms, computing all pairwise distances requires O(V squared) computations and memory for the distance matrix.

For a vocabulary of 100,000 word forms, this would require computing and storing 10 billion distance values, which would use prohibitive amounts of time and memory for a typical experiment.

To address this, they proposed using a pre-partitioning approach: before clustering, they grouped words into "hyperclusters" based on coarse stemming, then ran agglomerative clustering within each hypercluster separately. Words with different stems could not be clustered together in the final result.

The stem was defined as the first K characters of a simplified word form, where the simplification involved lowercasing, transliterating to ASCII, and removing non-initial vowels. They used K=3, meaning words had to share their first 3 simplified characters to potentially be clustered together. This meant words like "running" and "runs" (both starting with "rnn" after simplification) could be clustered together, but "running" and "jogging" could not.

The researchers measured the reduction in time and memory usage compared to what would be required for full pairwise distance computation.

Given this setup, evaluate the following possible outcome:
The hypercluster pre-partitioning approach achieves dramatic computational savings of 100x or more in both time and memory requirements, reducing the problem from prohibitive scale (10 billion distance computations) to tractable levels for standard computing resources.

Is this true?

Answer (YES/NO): YES